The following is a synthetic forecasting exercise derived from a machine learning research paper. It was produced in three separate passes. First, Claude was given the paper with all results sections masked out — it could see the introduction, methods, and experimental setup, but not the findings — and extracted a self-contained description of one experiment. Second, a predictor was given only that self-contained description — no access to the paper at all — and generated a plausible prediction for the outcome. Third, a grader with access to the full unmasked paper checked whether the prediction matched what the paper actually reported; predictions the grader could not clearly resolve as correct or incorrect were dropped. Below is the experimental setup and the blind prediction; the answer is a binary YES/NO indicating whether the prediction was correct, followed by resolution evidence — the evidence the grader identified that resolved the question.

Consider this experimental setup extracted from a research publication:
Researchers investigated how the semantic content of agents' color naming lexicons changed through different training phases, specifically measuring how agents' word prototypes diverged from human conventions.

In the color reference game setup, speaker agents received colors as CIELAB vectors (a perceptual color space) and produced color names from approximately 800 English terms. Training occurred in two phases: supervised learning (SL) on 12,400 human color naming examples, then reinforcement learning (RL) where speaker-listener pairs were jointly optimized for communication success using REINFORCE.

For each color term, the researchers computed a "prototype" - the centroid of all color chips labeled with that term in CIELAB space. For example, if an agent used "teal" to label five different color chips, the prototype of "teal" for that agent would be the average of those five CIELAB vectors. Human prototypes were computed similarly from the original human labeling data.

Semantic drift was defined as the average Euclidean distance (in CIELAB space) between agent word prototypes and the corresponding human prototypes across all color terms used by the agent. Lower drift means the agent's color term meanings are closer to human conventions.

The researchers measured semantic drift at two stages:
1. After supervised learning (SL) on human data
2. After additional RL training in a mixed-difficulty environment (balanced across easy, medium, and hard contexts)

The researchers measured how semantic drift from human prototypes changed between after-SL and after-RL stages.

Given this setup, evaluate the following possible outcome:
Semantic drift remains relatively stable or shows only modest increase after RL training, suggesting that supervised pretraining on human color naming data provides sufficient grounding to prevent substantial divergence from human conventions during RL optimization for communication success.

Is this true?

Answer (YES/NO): NO